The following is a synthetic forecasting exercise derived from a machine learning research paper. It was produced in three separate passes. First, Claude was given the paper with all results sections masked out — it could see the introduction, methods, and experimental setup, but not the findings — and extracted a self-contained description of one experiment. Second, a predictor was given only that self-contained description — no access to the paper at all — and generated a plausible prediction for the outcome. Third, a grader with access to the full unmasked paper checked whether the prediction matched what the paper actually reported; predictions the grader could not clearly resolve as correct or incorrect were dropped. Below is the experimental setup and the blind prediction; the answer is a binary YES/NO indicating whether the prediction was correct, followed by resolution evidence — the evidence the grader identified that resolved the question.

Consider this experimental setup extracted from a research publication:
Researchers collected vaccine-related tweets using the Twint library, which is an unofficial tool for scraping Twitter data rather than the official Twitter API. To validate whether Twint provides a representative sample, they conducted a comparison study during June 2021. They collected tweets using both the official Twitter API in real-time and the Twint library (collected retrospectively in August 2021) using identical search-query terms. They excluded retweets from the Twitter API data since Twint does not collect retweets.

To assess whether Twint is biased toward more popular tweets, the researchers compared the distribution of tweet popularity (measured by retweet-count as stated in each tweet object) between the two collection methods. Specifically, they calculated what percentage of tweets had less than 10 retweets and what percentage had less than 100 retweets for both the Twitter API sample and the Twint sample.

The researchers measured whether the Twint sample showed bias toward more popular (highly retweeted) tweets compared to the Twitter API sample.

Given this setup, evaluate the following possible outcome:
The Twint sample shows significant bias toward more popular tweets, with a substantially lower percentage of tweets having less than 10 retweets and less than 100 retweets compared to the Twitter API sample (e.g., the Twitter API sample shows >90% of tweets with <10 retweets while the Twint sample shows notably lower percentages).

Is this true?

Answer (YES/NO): NO